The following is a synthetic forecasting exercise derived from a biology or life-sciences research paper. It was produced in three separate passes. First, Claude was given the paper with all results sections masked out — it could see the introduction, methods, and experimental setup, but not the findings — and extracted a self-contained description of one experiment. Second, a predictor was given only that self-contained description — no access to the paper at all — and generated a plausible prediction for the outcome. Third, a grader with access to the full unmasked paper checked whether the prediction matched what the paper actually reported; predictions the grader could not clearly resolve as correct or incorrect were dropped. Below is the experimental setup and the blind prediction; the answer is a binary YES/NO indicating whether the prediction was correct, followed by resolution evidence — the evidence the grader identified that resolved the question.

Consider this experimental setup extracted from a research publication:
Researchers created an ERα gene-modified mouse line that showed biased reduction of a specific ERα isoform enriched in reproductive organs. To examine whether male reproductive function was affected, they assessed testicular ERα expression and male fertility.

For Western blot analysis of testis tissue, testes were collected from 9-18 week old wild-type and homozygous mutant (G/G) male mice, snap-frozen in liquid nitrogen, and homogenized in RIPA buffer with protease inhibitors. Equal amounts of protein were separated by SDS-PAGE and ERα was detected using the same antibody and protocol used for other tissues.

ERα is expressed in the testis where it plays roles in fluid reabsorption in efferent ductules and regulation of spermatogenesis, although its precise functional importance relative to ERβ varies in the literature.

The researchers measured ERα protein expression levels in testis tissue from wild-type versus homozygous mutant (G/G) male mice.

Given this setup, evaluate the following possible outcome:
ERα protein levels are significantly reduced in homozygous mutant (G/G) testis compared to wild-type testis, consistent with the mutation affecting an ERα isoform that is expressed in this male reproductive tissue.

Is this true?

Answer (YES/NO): NO